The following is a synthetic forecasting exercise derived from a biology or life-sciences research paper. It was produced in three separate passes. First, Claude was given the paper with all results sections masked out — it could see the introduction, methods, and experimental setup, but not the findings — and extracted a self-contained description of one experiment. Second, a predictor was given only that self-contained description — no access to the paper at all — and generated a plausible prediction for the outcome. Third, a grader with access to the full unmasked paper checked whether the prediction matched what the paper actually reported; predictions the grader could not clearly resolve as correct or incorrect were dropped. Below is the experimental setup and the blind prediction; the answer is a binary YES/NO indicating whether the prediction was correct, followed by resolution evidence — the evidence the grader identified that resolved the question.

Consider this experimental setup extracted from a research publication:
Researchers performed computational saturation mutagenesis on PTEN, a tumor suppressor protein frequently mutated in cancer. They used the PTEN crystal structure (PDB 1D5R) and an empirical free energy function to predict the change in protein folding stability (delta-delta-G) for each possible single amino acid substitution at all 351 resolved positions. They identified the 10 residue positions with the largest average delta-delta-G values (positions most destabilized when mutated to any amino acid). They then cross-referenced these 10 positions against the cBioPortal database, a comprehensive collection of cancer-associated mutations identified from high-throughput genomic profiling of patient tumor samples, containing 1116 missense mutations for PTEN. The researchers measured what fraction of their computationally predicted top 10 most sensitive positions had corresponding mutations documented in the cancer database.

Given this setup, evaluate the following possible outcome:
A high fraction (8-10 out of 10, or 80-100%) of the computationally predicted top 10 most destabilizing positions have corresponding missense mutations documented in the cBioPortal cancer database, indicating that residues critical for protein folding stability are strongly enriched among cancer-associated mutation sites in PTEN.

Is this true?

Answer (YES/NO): YES